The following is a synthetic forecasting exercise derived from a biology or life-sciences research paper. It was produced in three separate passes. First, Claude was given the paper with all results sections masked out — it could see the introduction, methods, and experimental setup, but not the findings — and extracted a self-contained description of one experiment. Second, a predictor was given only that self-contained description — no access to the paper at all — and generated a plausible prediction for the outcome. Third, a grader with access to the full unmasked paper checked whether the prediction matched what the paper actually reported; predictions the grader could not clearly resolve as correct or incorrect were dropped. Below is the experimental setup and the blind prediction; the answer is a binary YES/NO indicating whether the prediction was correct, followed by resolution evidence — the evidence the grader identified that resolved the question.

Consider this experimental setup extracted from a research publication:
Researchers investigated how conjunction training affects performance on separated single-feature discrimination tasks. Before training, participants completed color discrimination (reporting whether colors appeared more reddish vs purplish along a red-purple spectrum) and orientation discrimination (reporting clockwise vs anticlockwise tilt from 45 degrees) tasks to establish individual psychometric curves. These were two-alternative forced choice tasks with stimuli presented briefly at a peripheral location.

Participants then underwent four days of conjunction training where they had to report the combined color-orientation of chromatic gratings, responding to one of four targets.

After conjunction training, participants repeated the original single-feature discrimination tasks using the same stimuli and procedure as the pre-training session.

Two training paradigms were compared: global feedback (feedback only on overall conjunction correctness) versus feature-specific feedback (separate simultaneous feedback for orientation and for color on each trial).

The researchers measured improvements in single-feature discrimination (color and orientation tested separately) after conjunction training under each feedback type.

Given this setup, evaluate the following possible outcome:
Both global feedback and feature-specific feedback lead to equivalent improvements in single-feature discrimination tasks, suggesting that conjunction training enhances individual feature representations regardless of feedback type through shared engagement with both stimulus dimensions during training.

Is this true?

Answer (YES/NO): YES